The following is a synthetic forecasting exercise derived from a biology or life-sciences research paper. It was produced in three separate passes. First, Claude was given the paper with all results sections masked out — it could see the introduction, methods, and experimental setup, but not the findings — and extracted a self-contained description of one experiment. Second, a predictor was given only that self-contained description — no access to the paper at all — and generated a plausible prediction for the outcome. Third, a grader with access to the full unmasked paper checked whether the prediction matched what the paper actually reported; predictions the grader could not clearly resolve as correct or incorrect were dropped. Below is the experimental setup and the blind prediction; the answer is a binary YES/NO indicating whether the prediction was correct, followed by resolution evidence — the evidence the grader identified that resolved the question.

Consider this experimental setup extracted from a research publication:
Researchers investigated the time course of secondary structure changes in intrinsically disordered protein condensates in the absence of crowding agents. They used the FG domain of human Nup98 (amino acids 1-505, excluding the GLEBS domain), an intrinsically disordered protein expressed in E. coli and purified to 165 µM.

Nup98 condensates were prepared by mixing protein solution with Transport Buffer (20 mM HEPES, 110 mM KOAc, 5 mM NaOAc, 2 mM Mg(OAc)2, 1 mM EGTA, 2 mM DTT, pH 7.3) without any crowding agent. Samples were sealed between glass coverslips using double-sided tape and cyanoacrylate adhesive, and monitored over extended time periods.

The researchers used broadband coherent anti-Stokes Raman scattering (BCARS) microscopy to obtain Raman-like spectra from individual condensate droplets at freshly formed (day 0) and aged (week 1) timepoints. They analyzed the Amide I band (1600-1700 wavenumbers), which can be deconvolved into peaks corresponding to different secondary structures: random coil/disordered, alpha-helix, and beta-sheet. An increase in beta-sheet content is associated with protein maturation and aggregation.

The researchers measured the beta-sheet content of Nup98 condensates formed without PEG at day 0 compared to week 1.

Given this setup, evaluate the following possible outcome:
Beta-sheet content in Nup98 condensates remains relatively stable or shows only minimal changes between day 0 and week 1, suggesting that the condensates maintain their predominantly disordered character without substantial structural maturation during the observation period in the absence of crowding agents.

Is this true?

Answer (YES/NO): NO